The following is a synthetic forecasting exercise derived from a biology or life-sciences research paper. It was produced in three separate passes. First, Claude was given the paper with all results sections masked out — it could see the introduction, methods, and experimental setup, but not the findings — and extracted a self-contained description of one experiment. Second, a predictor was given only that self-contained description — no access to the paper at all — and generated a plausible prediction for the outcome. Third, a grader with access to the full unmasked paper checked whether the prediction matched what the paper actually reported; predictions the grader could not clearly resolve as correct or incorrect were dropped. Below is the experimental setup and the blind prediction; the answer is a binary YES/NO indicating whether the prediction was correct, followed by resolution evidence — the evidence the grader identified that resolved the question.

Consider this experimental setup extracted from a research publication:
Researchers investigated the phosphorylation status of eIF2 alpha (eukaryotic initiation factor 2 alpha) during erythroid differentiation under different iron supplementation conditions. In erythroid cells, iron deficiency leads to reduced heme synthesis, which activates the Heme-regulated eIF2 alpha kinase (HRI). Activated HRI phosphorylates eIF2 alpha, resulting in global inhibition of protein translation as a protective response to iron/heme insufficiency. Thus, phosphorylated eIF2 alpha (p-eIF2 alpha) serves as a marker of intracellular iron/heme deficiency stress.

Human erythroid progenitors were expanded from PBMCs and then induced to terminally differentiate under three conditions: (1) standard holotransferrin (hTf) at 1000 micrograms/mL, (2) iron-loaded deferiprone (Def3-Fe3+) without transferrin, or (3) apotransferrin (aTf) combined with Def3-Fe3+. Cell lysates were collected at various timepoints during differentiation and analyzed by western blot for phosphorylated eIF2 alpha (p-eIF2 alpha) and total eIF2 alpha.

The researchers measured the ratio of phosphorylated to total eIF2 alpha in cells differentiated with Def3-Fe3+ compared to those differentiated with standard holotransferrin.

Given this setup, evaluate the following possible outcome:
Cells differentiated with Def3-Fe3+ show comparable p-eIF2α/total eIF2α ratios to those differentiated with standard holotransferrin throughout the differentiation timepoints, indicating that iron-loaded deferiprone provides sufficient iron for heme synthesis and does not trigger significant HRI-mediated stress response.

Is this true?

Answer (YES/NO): NO